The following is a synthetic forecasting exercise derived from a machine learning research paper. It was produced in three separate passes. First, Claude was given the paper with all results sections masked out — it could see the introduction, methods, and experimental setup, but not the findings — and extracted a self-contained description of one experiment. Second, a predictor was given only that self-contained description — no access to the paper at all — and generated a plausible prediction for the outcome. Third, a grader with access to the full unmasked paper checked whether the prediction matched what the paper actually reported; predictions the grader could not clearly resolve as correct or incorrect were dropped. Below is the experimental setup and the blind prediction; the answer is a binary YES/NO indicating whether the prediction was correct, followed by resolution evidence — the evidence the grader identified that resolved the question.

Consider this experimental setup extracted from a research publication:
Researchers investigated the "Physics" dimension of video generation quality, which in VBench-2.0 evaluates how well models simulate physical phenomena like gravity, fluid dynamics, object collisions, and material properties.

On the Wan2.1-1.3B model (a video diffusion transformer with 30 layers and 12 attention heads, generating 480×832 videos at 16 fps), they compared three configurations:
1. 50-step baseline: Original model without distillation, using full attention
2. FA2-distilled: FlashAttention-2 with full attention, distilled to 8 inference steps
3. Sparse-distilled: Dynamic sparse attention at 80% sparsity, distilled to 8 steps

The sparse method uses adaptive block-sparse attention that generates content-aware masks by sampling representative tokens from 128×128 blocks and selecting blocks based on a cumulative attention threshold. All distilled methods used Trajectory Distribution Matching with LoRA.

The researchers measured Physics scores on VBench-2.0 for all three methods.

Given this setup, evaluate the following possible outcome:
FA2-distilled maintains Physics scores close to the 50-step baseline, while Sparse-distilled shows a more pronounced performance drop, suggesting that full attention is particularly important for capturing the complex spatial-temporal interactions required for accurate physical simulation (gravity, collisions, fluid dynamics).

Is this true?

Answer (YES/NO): NO